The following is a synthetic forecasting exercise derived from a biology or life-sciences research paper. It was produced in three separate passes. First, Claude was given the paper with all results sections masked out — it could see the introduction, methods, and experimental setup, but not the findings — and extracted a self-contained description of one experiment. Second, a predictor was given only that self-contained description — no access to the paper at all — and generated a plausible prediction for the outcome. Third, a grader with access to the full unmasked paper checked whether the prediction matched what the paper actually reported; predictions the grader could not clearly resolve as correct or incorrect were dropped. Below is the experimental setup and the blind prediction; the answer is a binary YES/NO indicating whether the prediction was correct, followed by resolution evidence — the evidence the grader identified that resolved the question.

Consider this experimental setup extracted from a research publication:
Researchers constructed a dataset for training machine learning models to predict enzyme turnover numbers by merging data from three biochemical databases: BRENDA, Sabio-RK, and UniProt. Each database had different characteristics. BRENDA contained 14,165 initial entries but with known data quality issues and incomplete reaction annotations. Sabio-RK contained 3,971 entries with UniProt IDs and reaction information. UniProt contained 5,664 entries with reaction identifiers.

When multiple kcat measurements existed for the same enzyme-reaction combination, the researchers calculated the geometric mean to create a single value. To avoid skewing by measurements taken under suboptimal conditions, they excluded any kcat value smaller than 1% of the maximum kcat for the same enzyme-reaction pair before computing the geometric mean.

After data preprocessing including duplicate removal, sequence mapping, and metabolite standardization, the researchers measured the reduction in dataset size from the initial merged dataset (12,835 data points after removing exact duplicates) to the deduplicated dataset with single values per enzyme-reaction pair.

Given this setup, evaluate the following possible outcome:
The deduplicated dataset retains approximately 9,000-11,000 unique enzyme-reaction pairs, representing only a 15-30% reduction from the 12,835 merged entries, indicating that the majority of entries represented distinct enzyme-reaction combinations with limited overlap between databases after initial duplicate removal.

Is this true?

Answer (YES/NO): NO